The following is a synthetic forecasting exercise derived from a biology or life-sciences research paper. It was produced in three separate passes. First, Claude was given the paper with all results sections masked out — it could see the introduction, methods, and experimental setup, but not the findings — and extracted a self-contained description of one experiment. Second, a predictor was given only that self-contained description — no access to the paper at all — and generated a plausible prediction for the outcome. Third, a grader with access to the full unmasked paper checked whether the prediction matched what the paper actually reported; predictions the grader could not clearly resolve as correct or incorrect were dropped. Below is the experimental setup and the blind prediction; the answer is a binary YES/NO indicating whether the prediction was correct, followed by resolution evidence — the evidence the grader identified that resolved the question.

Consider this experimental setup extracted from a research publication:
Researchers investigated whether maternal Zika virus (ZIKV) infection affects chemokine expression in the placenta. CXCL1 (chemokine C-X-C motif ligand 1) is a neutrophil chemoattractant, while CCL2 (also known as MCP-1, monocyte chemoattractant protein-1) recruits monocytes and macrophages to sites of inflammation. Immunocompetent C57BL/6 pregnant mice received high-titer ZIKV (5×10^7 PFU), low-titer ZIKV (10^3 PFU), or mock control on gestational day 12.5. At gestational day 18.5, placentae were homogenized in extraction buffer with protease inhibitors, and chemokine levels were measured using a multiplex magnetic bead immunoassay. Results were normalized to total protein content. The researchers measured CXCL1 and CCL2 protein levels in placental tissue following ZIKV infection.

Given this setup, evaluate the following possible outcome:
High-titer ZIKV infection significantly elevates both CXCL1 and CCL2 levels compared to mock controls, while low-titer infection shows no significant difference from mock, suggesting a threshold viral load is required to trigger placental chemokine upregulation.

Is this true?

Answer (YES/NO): NO